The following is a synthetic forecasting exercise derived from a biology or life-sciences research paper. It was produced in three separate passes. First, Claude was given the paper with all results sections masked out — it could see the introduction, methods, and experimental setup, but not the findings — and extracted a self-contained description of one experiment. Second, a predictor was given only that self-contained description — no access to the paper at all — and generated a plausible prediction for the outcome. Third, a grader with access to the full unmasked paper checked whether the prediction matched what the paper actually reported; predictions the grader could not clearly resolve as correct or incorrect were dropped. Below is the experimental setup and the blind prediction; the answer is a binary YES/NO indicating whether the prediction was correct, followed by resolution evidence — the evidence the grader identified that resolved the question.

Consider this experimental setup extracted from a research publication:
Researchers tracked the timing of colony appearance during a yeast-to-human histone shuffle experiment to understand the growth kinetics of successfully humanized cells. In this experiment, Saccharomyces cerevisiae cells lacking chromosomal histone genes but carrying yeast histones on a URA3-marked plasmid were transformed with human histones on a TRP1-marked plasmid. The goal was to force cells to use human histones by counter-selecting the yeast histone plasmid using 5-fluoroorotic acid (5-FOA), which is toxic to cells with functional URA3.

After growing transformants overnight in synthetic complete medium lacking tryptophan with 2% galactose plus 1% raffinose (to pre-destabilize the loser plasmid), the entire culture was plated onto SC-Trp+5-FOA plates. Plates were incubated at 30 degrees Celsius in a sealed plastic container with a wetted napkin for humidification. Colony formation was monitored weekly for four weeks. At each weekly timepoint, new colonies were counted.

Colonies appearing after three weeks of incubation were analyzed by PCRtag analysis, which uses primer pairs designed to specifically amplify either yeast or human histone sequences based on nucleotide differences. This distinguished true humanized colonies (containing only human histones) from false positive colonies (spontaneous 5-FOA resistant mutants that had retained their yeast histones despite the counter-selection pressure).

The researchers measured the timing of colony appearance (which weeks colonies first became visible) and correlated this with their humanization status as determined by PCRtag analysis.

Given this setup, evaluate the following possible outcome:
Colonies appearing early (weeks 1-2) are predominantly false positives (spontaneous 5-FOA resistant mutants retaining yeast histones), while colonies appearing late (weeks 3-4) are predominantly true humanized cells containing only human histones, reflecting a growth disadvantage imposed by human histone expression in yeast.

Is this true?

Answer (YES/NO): NO